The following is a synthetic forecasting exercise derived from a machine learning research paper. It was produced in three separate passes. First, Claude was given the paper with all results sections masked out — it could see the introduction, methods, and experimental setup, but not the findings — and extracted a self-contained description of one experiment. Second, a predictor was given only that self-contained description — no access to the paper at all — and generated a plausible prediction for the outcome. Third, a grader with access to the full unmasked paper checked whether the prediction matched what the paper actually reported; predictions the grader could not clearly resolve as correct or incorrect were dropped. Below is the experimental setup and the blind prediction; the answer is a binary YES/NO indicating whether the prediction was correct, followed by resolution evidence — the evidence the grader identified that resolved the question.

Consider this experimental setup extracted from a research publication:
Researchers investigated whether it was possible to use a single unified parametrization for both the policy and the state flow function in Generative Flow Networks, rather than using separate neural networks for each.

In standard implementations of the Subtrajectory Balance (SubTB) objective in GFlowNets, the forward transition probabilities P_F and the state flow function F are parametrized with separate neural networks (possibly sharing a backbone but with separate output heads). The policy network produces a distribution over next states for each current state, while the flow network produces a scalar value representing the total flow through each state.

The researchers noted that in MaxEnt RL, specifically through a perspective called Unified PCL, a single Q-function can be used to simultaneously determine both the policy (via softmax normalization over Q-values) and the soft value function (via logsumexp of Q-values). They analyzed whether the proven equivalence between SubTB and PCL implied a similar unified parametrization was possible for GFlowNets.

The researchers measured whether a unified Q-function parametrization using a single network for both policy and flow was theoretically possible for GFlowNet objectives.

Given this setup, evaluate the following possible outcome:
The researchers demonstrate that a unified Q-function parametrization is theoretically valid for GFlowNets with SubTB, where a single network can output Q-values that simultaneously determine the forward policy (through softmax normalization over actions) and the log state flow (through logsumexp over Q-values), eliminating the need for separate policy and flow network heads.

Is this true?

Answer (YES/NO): YES